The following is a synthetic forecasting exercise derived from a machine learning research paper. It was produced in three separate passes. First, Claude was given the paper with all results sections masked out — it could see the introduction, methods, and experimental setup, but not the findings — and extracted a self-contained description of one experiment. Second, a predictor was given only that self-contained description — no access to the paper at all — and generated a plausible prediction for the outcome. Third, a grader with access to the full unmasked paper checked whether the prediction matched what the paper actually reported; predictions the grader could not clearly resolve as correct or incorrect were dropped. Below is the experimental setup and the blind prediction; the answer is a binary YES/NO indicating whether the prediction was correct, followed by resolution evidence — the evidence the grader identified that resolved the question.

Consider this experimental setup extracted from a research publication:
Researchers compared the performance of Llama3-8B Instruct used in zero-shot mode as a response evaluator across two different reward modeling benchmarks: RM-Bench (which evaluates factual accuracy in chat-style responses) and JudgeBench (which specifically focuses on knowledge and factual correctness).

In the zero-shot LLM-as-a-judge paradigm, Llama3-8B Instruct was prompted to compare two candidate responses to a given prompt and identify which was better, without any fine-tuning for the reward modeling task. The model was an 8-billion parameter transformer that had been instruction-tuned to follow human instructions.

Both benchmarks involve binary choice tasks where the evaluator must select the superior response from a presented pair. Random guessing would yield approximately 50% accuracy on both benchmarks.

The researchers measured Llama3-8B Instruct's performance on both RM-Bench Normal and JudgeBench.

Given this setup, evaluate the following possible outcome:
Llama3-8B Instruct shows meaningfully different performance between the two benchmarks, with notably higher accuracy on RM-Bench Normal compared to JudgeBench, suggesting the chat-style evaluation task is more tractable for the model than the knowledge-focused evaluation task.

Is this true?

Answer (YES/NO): YES